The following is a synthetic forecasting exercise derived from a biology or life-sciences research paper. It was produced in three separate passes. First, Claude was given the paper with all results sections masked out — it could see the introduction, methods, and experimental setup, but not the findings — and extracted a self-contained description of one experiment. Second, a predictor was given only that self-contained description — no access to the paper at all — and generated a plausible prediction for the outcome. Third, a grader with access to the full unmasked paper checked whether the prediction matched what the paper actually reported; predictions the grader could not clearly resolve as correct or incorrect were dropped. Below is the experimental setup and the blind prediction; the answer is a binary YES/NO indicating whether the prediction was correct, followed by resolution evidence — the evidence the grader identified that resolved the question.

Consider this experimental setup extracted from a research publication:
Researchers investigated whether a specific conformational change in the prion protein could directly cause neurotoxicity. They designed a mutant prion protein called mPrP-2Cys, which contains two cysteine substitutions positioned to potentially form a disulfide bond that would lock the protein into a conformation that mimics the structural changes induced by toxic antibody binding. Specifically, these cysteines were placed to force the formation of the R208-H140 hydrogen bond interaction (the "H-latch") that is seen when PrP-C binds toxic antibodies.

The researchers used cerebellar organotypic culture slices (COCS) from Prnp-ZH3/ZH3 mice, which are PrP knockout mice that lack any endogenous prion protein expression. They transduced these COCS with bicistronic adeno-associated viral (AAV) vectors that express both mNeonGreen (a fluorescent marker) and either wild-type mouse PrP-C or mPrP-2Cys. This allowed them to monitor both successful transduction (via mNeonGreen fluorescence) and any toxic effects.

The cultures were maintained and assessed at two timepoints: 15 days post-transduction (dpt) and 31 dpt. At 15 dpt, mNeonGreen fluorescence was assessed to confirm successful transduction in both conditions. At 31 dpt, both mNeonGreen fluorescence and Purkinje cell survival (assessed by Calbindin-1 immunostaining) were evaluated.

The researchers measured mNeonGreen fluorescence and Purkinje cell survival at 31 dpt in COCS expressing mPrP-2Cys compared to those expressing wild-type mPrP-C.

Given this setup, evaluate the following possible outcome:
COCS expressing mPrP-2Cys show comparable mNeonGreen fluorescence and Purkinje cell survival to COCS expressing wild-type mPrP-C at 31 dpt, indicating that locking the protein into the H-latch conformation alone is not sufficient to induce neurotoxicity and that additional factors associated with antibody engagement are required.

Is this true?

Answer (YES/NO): NO